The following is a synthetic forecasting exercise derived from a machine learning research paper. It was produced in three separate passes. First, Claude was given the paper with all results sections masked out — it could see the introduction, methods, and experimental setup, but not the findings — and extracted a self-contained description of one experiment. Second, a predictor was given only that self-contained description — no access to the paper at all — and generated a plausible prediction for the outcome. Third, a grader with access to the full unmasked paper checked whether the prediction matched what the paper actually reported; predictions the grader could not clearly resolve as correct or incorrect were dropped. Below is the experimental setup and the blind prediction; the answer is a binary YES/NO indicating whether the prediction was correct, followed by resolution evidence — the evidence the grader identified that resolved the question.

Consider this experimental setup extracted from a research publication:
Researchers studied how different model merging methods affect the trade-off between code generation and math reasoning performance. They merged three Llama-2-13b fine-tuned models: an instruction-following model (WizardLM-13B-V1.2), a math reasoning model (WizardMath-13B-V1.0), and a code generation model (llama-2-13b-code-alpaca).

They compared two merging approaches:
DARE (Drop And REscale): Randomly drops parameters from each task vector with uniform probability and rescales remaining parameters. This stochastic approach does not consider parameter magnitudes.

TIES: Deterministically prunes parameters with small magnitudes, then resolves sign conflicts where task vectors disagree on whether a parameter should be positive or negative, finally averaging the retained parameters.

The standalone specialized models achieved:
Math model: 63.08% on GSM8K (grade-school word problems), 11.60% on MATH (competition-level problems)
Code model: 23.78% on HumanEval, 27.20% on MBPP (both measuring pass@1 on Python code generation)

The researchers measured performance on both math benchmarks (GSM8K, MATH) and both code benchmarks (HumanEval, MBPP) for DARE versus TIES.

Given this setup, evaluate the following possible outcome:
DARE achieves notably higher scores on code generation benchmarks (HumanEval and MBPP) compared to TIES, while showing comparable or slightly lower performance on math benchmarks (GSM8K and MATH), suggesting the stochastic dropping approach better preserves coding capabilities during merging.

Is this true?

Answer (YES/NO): YES